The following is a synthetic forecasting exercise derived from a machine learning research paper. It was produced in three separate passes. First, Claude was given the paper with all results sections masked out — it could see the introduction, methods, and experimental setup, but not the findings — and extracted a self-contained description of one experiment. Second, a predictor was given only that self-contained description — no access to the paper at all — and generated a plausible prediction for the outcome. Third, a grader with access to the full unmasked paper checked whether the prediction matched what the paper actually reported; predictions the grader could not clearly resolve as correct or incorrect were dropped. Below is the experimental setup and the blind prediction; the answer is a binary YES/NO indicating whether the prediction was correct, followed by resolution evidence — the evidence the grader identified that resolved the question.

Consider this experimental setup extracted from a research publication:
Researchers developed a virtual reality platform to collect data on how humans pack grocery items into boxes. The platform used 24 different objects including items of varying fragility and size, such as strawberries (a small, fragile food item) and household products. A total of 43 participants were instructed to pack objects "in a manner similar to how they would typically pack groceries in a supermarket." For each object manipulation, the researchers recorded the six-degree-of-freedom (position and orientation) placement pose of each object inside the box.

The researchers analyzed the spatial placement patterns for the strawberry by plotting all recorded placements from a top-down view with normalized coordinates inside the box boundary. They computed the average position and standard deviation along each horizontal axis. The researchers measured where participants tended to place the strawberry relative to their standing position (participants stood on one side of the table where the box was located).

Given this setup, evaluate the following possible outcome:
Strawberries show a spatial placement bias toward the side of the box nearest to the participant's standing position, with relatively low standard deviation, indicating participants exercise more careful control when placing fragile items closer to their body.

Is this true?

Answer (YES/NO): NO